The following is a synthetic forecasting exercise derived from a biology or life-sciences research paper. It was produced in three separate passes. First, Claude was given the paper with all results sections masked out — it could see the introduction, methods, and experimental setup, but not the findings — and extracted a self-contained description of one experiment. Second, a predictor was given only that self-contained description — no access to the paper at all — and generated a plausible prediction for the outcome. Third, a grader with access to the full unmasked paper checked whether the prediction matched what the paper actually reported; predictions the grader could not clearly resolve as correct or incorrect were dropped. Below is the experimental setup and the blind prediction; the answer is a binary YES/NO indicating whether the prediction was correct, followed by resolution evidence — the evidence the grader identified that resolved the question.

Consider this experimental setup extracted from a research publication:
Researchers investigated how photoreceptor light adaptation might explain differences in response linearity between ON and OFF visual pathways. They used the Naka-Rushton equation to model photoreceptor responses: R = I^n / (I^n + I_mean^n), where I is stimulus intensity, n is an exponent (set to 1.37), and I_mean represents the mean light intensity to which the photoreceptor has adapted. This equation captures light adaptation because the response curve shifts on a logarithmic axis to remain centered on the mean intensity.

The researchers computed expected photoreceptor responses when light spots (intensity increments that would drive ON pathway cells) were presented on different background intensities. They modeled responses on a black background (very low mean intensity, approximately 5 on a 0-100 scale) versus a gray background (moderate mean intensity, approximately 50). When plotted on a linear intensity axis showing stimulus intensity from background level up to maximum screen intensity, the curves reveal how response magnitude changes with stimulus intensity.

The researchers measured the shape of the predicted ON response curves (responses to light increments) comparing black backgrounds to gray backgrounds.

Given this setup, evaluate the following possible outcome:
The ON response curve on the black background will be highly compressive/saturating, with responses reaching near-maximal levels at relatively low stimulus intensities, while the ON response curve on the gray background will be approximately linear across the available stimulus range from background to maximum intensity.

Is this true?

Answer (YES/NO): YES